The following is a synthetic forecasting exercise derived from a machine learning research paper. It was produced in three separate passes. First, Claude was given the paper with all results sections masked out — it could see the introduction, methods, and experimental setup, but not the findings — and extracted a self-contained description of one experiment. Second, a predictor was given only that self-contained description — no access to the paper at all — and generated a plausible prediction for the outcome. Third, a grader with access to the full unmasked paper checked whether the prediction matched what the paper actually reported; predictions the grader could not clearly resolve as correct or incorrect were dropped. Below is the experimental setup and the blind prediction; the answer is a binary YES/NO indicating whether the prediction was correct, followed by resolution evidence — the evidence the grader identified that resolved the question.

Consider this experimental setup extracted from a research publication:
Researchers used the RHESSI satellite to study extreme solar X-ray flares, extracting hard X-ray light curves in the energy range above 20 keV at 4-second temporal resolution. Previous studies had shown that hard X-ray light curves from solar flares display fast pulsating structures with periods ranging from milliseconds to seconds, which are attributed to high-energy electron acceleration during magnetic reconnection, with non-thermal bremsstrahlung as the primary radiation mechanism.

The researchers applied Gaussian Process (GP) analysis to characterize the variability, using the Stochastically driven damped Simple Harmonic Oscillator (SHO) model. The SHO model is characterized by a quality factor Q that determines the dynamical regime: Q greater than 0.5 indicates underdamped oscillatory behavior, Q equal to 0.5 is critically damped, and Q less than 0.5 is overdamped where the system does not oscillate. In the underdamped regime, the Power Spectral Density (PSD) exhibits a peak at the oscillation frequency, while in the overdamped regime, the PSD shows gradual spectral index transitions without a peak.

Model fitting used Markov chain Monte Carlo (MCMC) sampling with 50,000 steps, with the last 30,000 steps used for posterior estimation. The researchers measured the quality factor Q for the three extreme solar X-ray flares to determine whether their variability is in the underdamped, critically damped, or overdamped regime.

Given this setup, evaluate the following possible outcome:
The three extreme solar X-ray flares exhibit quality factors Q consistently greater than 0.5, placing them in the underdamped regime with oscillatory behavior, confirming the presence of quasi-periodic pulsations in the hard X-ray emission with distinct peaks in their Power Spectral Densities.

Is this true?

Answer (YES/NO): NO